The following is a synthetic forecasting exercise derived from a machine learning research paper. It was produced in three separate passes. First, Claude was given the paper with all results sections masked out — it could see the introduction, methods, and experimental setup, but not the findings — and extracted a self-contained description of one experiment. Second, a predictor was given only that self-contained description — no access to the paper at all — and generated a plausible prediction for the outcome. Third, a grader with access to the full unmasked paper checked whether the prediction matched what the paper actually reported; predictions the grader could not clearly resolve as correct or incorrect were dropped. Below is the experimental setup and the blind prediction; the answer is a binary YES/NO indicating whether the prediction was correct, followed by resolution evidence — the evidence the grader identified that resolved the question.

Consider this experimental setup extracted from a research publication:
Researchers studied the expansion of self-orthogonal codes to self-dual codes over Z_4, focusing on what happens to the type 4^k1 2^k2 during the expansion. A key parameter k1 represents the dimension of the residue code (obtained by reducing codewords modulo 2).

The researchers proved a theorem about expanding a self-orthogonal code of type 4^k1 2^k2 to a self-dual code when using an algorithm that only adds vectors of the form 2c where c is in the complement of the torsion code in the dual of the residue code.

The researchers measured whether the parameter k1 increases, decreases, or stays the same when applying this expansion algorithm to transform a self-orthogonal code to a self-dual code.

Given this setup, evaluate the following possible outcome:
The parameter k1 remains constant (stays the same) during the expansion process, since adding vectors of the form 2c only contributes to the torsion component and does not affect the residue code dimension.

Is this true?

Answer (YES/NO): YES